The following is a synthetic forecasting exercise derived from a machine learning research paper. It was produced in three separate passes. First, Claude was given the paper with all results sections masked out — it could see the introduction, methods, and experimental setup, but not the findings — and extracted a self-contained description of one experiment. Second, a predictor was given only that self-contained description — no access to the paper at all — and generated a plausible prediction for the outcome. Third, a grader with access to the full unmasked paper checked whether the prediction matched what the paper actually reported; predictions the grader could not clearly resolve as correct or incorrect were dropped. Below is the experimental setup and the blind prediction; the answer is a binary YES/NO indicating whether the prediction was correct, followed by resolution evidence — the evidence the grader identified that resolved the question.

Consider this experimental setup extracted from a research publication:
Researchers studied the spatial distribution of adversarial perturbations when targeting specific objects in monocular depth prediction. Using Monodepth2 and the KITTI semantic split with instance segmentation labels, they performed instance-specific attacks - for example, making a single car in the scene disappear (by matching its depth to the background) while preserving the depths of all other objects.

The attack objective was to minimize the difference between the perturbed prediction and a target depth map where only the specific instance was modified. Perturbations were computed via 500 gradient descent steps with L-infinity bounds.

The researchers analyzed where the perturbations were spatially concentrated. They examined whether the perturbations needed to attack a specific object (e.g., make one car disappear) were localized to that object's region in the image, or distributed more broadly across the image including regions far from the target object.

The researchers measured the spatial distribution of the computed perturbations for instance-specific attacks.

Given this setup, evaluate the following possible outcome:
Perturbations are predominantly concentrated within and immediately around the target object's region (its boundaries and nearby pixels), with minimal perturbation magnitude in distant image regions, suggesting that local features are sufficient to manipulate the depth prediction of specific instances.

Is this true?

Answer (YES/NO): NO